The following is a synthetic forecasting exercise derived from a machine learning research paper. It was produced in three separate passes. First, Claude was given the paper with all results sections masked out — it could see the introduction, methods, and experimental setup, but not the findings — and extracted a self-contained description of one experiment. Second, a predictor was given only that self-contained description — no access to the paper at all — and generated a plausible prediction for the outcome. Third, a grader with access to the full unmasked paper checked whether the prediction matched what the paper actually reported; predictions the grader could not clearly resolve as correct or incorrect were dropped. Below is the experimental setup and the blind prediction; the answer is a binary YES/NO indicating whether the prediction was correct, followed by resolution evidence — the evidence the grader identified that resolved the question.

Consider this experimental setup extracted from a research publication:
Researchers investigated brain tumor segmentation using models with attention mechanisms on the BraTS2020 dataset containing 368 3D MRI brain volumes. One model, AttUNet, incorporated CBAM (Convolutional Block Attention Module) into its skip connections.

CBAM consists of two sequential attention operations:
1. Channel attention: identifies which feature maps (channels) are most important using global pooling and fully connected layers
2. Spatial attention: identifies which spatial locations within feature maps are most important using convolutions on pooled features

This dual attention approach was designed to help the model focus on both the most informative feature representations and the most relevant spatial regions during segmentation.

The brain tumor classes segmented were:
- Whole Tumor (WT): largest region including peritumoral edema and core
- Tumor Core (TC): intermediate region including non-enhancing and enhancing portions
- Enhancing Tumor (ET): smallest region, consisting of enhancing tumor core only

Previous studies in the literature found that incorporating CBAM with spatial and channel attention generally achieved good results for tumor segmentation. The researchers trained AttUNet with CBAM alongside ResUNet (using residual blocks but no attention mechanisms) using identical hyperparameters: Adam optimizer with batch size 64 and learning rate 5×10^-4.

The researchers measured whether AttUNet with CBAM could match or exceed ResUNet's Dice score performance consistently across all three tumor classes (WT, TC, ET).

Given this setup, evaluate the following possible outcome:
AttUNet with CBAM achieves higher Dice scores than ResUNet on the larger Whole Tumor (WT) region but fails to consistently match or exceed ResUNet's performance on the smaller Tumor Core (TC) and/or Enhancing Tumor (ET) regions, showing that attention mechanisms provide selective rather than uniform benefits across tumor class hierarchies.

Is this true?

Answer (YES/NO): NO